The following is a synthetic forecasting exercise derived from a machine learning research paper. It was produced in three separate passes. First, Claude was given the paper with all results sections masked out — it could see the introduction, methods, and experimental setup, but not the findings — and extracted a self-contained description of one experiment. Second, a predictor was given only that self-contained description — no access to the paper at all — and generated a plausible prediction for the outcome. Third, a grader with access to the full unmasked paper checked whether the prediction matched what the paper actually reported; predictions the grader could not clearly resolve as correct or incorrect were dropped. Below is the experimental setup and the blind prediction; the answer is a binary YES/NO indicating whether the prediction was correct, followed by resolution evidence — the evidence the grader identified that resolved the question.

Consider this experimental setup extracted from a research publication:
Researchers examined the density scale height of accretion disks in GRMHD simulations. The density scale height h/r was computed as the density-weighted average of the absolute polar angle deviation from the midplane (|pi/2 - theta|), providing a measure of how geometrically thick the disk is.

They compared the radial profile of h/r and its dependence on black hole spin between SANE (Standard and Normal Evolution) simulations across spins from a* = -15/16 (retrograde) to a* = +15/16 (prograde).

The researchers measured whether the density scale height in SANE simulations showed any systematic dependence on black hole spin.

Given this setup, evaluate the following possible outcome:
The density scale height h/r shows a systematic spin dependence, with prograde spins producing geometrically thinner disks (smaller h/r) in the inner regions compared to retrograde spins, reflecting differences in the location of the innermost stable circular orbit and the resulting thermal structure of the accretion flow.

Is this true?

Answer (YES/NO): NO